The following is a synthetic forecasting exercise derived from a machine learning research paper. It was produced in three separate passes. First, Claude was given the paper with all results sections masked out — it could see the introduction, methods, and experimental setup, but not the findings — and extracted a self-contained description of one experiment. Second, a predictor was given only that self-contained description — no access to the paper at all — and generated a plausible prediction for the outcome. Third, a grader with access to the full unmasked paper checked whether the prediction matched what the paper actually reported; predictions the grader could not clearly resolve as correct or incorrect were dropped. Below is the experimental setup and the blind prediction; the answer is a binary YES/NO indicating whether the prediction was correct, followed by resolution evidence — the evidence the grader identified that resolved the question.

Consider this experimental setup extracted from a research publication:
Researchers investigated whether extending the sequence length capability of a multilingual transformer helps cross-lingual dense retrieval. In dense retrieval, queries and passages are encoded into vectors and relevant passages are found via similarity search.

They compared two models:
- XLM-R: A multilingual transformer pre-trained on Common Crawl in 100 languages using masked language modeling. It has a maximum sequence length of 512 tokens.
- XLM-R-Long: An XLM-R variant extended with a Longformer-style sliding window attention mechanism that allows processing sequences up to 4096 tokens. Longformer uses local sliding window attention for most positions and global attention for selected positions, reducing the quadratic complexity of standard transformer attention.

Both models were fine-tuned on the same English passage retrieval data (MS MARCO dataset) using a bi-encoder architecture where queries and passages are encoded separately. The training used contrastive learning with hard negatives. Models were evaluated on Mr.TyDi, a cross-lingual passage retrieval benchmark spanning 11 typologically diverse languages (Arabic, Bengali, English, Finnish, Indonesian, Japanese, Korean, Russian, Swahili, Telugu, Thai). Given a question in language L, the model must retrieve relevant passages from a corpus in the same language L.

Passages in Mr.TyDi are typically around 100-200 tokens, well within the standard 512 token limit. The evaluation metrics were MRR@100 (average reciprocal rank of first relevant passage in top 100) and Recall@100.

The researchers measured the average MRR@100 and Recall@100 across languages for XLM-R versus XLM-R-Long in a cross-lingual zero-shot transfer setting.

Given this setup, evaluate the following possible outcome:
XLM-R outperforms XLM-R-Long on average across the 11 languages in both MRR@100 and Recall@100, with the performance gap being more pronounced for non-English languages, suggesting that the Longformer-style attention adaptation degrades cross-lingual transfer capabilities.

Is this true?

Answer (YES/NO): NO